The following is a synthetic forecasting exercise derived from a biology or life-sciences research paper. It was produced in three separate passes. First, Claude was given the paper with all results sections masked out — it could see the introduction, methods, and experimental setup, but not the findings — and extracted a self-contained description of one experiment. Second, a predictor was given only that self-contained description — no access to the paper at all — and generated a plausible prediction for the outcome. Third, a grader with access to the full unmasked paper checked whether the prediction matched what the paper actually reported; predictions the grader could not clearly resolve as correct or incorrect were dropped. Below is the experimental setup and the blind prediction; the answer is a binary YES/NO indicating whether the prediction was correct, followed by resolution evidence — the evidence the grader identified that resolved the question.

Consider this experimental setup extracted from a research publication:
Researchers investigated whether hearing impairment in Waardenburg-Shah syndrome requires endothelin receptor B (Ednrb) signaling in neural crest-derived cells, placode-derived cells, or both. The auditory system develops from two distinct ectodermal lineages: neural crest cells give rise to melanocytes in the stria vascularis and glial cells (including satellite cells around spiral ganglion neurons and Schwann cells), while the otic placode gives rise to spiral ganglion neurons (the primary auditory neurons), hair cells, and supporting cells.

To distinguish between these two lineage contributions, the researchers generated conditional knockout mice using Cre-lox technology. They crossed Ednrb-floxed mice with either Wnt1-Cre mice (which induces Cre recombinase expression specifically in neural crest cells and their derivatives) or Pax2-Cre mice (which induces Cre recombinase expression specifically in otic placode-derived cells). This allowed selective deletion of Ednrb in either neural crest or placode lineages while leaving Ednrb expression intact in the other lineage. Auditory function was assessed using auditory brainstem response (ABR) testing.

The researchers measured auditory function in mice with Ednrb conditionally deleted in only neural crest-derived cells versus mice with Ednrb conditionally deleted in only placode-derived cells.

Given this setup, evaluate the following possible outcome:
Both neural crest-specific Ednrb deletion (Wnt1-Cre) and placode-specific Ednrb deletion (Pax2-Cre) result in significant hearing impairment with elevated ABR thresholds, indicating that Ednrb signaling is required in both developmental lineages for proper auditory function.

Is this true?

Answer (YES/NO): YES